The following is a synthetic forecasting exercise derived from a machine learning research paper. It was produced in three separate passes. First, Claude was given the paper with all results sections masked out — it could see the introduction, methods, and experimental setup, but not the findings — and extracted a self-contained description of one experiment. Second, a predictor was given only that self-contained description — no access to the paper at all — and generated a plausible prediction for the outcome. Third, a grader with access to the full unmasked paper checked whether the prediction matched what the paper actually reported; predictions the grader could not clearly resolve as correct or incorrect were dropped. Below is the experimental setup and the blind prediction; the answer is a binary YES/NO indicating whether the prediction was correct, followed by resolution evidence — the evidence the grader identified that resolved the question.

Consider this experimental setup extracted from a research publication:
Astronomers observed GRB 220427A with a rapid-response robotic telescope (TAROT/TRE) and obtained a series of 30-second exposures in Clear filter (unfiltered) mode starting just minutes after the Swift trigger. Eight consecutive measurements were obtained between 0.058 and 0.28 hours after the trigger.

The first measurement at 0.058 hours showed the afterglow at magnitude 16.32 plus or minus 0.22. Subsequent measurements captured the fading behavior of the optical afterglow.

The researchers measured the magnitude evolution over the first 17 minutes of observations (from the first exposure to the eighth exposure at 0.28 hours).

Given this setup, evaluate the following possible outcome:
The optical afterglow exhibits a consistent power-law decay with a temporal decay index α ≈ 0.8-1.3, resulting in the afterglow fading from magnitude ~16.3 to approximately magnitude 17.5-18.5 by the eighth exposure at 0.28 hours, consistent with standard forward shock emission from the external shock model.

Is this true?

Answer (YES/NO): NO